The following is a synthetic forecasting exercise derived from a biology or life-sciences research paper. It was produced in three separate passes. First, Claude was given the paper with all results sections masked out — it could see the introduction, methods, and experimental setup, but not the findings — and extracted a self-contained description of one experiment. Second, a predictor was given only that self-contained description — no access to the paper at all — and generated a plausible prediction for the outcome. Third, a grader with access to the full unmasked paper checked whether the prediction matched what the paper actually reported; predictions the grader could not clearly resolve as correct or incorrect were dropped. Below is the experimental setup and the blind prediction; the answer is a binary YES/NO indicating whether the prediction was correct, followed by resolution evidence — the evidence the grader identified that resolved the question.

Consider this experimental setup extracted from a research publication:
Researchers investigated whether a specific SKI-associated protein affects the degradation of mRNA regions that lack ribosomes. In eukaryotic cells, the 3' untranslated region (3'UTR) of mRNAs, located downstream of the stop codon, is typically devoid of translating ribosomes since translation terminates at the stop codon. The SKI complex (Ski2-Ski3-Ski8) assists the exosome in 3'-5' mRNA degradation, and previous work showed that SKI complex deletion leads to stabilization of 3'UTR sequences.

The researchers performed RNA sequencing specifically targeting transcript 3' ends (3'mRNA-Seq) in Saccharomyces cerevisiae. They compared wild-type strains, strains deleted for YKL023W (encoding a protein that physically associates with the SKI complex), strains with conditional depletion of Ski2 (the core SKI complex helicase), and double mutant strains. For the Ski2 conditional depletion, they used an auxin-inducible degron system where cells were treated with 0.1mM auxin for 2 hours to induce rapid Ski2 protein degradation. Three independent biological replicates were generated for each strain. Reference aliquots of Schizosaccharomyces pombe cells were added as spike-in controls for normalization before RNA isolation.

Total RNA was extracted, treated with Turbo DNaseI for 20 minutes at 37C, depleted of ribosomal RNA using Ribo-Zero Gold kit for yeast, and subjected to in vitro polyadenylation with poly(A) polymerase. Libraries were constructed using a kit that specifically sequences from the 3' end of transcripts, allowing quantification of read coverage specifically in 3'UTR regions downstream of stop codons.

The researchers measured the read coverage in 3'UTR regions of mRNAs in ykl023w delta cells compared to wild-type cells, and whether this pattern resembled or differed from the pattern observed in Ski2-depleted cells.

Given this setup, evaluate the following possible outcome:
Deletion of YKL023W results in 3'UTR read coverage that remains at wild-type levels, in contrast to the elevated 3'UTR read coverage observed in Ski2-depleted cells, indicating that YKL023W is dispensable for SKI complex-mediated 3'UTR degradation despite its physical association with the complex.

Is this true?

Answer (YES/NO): NO